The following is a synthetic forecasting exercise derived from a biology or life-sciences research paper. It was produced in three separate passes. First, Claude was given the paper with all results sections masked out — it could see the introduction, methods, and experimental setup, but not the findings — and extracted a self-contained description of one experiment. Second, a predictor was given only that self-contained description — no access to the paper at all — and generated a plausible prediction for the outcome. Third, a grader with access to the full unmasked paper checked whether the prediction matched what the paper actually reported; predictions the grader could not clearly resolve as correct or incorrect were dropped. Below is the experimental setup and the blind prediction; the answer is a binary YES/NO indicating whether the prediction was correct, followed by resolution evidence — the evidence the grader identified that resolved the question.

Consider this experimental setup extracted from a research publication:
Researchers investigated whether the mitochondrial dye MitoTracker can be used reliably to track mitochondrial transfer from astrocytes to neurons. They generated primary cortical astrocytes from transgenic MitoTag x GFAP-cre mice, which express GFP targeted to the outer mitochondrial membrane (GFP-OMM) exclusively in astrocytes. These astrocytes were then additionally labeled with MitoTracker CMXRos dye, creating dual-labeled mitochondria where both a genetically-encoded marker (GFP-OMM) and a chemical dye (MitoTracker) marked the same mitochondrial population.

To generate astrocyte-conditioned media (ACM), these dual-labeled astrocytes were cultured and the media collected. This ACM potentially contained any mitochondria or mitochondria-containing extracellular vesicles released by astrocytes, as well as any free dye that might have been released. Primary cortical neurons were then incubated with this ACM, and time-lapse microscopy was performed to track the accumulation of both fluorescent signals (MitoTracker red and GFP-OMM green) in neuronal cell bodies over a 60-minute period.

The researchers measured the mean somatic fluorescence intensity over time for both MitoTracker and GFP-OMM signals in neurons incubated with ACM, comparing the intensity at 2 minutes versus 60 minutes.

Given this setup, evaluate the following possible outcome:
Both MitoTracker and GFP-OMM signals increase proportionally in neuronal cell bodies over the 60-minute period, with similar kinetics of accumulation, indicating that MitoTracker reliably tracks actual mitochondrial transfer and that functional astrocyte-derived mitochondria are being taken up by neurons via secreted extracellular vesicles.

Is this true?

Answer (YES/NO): NO